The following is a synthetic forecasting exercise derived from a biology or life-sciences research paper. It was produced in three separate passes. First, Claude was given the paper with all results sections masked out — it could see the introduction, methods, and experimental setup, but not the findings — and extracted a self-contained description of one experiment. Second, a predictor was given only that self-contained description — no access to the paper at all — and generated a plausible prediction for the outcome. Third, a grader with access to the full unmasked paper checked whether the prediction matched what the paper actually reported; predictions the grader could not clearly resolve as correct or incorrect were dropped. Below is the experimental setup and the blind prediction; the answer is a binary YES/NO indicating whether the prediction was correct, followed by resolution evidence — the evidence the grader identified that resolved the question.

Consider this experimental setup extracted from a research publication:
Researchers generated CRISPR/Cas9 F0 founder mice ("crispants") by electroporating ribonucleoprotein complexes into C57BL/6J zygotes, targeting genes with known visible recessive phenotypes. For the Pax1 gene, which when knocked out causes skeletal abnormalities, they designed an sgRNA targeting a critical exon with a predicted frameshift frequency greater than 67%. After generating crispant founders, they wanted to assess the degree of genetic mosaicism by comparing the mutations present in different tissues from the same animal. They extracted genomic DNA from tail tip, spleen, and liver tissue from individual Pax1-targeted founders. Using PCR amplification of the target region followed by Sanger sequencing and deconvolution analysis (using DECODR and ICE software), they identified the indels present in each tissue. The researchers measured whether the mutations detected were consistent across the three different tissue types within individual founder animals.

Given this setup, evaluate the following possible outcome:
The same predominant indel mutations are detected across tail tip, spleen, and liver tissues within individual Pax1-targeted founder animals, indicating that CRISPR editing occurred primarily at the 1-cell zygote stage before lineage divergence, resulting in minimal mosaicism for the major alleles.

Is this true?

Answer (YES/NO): YES